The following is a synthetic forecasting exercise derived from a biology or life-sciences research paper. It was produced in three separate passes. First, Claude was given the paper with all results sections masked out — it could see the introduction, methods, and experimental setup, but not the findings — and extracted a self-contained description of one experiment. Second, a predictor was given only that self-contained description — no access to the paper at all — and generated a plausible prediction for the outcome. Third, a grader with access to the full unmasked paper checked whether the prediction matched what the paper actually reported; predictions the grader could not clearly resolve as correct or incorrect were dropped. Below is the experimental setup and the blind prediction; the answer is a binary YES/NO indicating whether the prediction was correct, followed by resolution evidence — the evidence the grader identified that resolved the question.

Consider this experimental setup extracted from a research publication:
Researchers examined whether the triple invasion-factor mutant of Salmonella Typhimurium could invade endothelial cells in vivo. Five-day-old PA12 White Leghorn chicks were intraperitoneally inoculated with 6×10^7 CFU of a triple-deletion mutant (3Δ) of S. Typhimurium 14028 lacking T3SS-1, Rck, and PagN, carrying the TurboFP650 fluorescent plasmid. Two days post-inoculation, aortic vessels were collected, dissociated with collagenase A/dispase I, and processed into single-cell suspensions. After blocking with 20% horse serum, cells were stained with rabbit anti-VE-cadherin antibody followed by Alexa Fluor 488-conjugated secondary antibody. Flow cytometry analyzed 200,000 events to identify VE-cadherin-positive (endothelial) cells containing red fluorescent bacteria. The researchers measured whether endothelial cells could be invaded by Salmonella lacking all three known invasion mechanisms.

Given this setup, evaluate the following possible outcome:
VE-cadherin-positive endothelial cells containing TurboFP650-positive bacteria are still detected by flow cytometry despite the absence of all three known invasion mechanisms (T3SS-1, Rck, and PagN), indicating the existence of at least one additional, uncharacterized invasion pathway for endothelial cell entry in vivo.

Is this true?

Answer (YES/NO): YES